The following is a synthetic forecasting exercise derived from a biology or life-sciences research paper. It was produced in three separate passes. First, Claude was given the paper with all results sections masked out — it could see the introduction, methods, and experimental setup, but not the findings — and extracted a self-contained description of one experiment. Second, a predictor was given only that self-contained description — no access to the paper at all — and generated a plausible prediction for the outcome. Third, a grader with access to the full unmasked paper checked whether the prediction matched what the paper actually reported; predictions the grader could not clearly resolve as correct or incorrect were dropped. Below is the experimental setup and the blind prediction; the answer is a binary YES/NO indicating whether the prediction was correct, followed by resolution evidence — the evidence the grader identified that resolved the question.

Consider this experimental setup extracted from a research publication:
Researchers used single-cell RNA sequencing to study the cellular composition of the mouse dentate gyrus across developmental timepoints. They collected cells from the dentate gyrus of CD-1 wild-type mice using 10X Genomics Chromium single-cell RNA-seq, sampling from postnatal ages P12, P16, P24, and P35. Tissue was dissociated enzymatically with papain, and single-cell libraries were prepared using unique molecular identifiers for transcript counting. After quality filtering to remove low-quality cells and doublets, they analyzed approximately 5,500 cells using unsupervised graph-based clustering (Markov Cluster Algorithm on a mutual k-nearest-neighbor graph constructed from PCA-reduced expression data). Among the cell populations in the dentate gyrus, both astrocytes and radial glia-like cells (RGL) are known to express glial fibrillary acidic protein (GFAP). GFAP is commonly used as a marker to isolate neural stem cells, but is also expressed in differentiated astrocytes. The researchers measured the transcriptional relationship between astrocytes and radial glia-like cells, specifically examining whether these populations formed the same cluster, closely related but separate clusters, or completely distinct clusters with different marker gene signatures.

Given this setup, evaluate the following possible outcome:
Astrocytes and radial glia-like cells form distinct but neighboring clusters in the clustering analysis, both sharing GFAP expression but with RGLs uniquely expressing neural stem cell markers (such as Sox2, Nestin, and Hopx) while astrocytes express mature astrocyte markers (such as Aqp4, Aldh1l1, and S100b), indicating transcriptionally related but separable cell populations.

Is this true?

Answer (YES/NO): NO